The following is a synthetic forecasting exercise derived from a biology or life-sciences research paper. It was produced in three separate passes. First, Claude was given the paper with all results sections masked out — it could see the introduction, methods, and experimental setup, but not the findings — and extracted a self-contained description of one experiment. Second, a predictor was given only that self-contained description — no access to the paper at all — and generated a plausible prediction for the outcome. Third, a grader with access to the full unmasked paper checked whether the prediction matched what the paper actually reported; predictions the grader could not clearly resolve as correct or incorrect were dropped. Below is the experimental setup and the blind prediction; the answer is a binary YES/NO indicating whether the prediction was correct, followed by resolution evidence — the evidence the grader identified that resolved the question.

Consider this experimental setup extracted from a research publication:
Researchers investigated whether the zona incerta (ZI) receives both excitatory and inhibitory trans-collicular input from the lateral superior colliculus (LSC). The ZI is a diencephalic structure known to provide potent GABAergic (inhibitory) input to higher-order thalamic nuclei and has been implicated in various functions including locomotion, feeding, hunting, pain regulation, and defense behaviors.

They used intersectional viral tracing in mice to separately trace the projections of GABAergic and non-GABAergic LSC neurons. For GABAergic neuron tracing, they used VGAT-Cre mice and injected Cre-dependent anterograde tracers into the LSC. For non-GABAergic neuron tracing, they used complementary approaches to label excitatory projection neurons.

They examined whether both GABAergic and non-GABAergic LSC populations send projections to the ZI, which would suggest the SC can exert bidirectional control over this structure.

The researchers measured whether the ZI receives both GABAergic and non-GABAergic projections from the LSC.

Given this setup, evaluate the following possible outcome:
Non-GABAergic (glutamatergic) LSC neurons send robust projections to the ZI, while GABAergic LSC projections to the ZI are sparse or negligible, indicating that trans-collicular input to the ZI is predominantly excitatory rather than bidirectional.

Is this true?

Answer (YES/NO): NO